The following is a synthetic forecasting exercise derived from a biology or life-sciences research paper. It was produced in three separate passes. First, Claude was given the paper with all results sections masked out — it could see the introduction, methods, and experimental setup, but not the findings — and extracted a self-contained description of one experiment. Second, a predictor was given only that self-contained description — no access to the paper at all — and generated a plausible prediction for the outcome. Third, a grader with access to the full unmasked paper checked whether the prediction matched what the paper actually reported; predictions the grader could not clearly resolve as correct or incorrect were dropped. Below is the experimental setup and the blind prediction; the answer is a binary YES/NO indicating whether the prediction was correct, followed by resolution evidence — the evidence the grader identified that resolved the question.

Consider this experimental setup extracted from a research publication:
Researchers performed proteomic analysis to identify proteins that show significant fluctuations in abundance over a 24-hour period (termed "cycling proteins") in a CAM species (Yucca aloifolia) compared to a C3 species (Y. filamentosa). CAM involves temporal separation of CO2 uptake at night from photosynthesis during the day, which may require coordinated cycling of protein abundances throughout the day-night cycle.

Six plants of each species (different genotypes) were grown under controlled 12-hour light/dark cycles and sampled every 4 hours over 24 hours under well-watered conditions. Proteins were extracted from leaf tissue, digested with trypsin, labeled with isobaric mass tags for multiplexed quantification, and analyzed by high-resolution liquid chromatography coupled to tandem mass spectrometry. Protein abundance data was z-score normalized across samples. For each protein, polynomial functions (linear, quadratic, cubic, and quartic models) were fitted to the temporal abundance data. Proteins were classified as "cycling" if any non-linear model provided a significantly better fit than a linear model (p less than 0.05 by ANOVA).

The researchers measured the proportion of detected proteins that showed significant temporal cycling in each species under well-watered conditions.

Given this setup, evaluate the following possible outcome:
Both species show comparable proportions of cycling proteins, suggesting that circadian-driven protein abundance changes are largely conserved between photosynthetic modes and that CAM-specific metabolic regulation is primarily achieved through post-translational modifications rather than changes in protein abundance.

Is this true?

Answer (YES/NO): NO